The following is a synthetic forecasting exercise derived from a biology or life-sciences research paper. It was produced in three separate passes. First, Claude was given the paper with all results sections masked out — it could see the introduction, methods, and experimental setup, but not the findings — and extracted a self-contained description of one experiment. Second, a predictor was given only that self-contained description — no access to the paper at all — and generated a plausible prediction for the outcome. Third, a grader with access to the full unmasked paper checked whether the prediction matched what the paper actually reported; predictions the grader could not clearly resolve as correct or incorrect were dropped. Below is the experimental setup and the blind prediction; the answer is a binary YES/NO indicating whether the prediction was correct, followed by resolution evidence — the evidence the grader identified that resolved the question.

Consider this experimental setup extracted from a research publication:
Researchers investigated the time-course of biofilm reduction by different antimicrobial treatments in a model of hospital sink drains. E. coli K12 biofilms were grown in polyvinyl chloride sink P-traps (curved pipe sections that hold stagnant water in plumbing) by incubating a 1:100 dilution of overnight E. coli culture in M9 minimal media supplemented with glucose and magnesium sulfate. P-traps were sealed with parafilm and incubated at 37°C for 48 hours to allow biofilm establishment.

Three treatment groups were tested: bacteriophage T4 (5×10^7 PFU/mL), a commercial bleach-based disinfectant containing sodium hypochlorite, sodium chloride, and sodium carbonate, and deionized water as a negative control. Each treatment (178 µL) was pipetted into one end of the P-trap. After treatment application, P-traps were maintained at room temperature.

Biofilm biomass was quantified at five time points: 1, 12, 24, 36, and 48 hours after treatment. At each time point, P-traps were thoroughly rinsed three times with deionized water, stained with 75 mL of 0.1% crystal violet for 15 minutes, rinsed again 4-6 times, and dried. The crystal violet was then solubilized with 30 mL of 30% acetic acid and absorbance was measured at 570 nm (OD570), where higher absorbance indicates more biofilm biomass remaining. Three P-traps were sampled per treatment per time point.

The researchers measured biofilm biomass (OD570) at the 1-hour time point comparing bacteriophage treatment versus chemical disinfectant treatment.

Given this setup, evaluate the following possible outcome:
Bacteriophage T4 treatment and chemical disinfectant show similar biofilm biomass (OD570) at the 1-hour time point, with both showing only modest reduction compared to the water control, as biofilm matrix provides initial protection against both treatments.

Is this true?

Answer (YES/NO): NO